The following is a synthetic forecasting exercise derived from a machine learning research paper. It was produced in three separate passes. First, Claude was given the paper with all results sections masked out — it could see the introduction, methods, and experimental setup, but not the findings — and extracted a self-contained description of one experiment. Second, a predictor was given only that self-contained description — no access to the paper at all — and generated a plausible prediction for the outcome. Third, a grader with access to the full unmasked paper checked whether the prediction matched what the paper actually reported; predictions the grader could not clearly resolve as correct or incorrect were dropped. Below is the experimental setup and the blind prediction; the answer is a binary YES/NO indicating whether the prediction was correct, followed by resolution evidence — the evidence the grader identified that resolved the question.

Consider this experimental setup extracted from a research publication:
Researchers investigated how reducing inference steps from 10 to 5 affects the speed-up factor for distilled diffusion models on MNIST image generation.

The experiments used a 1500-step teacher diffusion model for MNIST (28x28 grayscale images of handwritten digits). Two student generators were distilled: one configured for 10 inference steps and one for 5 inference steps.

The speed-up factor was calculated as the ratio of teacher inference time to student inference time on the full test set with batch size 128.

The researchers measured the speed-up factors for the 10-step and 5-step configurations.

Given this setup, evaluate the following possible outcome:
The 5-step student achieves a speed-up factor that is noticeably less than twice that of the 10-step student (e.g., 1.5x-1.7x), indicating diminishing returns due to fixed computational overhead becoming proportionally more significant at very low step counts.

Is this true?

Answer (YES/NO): NO